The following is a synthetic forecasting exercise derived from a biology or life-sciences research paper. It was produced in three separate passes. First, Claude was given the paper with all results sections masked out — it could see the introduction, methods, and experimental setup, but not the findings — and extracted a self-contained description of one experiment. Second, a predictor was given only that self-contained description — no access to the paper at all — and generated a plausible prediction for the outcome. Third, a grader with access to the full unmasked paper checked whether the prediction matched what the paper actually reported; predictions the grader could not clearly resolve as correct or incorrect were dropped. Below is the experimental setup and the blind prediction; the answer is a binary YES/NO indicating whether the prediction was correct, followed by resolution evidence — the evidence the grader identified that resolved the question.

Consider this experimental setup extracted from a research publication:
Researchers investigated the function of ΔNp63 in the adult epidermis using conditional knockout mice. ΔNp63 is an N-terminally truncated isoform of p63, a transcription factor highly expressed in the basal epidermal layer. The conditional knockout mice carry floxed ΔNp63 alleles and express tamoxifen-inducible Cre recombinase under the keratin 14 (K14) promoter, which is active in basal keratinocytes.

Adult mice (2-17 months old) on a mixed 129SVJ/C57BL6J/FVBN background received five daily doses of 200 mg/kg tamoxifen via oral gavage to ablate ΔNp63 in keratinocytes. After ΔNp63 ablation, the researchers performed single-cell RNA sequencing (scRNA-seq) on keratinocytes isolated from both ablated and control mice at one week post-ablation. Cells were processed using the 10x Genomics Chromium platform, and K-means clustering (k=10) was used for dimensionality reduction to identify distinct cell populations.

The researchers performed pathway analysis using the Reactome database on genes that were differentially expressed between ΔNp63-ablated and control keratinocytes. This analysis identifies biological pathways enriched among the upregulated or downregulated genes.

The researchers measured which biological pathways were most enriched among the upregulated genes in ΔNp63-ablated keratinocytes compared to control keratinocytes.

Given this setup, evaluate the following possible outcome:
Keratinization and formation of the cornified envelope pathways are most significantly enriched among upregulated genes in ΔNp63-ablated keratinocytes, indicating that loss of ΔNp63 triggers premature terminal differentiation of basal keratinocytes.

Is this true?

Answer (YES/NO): NO